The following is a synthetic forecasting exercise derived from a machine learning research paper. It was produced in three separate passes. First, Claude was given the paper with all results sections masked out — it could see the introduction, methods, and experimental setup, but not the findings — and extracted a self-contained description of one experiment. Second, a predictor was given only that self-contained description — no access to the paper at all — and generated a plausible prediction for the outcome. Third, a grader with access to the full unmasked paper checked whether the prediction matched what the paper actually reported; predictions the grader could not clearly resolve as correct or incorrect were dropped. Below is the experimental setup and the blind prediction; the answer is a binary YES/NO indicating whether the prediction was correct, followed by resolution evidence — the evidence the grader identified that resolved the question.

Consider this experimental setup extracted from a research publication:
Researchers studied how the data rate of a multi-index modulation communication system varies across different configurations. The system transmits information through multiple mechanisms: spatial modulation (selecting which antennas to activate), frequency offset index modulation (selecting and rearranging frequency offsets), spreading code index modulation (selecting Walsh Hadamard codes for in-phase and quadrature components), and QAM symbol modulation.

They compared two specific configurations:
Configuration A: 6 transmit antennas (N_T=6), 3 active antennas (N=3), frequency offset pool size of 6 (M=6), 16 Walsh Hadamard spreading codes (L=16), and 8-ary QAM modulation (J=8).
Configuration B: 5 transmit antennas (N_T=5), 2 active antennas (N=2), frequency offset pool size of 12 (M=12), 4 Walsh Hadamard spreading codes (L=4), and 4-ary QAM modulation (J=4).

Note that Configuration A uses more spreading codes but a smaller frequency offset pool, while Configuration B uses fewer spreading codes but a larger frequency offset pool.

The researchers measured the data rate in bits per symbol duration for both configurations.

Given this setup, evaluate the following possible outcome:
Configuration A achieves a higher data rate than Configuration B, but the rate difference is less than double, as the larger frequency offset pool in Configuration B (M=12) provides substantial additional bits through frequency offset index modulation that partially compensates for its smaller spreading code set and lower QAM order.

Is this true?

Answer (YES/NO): NO